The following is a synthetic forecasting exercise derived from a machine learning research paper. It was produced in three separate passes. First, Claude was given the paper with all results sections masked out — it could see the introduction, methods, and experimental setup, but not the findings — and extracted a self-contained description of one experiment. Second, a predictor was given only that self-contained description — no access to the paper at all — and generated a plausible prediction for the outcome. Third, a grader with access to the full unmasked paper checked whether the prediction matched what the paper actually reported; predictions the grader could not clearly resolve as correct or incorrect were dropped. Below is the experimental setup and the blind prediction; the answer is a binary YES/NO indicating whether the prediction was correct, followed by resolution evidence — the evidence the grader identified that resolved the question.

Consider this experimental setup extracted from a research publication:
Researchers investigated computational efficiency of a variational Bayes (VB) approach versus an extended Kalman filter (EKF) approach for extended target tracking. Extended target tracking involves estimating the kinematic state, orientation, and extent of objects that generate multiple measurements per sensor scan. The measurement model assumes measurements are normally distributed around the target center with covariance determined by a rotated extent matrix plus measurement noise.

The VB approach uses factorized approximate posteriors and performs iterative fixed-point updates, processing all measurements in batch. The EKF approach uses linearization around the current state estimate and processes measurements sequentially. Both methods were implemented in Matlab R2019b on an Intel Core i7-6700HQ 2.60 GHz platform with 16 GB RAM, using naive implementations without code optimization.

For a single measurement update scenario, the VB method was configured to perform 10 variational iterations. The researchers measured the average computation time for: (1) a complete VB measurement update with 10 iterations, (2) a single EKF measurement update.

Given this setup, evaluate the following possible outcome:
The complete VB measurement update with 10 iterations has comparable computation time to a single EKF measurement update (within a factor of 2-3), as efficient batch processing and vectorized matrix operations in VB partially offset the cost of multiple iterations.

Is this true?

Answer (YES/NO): YES